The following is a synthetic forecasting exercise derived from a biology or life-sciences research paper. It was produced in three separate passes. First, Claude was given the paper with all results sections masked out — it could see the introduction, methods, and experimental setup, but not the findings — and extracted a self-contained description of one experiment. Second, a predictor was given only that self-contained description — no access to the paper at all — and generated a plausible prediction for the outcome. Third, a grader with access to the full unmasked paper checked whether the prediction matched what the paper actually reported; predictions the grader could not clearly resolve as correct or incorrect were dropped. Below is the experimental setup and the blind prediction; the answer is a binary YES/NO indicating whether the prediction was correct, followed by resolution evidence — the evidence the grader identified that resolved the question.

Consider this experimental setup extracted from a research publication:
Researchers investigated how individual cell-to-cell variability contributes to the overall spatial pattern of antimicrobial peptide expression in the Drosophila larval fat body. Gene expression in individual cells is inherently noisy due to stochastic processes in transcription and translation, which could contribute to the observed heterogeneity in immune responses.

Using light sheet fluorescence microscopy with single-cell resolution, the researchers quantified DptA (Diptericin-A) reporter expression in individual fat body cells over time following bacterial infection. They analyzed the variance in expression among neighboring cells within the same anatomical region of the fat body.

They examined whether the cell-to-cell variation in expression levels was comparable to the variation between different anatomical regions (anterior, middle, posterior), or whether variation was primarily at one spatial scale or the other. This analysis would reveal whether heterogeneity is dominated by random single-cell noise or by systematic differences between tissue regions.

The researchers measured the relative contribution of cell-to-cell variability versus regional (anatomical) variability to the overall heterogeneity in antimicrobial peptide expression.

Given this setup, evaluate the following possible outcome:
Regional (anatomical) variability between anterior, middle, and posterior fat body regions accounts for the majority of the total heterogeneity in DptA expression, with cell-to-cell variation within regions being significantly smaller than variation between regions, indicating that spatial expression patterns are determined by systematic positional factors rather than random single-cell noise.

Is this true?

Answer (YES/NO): NO